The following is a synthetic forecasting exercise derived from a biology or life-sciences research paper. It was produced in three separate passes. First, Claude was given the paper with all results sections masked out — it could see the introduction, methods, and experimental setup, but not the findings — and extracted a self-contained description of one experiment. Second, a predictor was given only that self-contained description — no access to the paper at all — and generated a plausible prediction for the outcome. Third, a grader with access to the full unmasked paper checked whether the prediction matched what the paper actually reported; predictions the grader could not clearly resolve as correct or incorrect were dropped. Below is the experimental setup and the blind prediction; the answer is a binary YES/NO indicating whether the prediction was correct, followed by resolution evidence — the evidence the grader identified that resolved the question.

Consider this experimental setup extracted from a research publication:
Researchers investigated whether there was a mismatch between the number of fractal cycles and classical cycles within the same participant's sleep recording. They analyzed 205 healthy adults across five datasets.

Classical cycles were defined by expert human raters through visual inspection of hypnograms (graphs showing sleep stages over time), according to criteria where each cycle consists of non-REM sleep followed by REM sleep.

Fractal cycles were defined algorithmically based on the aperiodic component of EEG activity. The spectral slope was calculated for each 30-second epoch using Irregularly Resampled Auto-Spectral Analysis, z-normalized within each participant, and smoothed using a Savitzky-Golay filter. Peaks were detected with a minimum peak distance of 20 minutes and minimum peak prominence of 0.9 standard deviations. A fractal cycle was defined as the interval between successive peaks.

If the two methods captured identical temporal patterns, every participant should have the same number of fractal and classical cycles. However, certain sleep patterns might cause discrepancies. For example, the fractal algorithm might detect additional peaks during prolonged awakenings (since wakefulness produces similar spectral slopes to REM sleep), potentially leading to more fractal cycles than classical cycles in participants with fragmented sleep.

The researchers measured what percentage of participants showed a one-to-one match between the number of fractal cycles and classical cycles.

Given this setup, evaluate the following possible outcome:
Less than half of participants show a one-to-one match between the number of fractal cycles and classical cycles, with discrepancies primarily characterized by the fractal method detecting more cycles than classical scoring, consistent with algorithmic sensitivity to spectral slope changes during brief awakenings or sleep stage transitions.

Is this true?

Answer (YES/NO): NO